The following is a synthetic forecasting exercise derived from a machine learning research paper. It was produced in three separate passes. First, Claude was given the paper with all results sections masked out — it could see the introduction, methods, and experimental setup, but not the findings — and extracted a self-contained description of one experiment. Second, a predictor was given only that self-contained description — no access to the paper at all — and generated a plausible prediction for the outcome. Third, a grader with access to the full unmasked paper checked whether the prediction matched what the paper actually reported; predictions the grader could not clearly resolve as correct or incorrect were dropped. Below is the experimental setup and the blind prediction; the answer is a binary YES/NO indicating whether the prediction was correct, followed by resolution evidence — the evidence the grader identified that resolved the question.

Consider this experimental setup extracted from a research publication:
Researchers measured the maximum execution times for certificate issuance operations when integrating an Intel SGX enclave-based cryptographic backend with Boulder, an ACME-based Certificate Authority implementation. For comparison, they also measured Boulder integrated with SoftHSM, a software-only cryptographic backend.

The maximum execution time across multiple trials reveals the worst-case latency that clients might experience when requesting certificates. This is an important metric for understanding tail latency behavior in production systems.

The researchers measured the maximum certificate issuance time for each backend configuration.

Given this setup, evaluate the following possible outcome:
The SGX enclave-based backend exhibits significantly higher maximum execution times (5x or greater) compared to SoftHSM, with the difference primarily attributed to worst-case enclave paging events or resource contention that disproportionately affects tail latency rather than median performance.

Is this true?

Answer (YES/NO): NO